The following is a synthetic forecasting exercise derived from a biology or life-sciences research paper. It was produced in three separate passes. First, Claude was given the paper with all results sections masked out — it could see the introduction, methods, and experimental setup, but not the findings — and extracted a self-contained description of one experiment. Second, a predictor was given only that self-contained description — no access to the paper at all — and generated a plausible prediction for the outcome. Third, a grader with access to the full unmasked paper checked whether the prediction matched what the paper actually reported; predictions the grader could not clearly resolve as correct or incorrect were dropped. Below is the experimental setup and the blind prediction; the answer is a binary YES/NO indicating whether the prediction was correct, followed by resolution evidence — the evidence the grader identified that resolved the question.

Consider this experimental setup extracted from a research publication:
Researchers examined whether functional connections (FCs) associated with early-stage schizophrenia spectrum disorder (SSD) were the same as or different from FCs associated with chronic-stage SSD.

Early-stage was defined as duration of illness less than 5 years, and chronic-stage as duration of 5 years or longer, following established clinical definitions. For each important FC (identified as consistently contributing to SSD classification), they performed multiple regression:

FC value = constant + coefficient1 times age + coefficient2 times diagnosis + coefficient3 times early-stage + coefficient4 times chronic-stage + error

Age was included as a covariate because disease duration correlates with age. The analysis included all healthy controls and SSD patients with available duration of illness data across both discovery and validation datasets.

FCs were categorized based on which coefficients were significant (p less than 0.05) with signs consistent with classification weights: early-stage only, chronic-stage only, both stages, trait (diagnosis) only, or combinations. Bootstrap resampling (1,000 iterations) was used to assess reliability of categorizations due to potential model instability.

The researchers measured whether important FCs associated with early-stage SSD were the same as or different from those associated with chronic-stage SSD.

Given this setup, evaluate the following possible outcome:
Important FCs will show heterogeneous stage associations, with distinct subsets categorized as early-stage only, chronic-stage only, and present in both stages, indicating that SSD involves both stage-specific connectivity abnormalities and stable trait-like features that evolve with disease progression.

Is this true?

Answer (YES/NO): NO